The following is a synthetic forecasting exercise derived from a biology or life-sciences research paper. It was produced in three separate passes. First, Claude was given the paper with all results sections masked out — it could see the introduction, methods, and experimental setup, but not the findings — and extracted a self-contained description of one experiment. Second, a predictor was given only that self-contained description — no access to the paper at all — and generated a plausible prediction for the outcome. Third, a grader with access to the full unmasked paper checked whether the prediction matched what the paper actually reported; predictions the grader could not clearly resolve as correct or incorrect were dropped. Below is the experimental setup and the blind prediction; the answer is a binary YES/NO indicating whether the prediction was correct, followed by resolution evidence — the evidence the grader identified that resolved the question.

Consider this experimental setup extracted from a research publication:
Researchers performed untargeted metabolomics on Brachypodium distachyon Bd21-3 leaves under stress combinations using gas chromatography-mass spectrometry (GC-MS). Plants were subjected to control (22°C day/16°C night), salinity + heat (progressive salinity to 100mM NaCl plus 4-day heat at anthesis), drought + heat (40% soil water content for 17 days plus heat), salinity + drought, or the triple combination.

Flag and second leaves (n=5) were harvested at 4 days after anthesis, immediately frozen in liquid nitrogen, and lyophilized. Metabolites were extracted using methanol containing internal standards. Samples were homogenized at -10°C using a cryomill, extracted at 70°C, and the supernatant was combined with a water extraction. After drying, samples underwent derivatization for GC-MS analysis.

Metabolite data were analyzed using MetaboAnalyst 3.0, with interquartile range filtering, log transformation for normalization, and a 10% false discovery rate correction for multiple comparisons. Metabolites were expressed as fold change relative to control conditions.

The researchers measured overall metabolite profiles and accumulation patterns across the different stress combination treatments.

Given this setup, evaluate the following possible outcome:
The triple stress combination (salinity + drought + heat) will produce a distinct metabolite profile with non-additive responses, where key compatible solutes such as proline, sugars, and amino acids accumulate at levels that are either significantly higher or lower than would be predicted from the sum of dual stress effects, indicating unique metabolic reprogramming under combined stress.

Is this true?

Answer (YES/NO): NO